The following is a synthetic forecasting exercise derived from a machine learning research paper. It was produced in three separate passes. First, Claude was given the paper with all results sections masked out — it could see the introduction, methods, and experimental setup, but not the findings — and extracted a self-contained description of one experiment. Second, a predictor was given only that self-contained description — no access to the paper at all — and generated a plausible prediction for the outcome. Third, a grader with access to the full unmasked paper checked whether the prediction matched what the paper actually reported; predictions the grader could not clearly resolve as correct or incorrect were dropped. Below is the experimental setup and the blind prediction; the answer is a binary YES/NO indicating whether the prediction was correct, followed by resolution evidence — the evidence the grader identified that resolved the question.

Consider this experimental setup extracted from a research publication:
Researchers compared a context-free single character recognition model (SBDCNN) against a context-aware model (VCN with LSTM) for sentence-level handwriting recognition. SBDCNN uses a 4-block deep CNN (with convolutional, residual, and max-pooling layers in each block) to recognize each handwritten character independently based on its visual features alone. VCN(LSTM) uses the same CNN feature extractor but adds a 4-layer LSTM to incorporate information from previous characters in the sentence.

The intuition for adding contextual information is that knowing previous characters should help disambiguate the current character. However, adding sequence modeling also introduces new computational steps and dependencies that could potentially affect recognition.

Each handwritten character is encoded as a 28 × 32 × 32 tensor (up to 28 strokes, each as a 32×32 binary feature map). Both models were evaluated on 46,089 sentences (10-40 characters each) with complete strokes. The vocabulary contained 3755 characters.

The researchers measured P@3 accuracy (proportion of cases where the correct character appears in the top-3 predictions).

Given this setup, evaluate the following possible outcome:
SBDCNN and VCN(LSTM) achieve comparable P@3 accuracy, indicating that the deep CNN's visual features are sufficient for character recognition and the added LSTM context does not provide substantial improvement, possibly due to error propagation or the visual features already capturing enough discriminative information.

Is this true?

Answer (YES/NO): YES